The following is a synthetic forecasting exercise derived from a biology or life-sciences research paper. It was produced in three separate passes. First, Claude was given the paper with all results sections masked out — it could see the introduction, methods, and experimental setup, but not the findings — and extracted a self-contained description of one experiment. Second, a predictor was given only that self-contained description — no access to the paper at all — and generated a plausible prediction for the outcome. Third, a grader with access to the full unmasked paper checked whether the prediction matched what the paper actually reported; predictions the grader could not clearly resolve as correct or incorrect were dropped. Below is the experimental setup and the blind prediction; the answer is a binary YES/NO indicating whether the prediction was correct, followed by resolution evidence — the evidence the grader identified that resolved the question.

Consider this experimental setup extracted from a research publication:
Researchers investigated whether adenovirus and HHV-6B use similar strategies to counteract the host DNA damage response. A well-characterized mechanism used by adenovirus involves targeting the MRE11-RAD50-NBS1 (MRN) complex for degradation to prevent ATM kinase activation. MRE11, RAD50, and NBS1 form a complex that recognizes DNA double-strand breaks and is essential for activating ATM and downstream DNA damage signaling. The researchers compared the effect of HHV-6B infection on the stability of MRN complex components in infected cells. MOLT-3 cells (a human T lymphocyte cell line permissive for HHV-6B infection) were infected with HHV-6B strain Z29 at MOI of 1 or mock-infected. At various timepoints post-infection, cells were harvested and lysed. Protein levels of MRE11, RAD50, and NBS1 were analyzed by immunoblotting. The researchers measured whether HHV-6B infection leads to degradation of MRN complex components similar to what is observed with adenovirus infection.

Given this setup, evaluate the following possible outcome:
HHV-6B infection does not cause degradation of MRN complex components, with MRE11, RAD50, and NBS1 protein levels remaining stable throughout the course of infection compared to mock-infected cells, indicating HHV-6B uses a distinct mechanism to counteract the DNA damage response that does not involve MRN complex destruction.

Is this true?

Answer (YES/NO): YES